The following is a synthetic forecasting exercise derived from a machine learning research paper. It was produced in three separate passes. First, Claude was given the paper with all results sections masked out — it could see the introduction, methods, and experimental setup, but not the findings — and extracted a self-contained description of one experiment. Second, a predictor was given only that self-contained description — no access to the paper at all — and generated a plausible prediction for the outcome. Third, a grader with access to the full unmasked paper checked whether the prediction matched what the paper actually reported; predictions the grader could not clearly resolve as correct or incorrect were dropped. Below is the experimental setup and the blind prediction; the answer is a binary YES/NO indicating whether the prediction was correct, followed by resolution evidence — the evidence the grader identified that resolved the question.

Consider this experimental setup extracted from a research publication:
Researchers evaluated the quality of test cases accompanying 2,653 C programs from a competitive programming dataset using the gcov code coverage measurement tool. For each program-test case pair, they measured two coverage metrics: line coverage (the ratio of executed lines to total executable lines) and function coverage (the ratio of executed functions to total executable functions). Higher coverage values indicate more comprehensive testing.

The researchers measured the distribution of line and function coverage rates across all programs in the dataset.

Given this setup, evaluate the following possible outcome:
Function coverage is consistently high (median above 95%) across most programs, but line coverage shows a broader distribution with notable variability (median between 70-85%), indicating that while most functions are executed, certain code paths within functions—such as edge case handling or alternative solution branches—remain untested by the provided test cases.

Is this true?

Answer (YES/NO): NO